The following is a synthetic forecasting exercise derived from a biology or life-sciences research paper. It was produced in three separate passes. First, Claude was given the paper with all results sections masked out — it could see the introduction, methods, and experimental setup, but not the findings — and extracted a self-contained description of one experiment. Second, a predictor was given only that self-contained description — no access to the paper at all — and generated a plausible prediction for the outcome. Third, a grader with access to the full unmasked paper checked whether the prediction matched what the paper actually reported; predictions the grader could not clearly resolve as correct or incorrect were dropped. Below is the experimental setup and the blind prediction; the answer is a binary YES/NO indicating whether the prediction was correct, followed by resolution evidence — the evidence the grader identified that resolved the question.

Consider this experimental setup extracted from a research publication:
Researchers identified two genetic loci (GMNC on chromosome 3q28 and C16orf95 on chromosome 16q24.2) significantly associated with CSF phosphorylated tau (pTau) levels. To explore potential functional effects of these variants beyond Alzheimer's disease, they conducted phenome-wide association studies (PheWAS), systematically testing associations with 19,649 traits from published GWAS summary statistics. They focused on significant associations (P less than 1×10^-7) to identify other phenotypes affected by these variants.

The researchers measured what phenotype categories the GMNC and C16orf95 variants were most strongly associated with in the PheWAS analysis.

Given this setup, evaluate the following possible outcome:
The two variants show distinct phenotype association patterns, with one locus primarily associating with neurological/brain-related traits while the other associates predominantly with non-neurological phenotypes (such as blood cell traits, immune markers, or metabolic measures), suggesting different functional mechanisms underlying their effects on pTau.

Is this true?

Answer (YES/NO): NO